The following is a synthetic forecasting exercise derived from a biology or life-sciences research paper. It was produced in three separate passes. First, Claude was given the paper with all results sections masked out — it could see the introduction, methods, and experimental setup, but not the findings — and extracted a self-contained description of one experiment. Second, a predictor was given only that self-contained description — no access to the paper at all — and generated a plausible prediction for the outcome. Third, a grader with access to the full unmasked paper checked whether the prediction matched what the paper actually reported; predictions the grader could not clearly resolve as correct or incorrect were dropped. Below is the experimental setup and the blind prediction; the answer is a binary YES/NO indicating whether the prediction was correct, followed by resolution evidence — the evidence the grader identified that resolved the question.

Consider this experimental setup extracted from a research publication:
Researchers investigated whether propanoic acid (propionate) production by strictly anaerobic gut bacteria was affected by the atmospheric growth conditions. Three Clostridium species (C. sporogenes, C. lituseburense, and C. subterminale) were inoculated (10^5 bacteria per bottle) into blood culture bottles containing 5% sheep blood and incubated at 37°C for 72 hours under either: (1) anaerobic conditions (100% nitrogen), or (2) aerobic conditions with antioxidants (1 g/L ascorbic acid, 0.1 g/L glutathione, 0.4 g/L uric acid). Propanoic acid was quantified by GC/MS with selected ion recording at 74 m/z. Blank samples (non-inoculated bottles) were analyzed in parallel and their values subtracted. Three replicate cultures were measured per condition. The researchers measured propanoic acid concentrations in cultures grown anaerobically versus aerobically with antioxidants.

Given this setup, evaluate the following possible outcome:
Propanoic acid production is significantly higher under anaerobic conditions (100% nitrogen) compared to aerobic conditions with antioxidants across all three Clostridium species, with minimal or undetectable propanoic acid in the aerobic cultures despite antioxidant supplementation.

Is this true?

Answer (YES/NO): NO